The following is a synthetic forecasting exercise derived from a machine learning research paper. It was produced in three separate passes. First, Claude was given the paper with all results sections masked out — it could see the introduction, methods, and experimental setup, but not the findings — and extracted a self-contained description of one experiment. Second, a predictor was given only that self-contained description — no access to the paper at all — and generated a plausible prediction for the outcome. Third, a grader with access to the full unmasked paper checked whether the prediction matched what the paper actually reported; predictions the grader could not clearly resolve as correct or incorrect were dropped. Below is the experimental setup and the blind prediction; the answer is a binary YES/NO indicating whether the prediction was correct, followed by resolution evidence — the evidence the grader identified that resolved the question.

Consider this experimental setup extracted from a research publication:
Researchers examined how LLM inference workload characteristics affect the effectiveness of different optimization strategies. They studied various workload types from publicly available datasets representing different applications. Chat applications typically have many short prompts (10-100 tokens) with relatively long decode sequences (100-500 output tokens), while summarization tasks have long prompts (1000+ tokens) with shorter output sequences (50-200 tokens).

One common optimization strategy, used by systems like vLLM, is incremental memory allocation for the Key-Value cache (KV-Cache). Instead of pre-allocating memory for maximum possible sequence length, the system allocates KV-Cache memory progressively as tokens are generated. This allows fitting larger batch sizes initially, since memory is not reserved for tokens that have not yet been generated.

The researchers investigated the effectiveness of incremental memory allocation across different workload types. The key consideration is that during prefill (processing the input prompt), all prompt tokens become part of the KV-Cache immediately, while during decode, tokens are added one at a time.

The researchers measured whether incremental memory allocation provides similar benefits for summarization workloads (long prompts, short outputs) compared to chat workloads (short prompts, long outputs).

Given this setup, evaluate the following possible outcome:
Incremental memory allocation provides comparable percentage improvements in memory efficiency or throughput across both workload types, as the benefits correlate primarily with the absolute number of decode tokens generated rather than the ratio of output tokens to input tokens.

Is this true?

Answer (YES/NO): NO